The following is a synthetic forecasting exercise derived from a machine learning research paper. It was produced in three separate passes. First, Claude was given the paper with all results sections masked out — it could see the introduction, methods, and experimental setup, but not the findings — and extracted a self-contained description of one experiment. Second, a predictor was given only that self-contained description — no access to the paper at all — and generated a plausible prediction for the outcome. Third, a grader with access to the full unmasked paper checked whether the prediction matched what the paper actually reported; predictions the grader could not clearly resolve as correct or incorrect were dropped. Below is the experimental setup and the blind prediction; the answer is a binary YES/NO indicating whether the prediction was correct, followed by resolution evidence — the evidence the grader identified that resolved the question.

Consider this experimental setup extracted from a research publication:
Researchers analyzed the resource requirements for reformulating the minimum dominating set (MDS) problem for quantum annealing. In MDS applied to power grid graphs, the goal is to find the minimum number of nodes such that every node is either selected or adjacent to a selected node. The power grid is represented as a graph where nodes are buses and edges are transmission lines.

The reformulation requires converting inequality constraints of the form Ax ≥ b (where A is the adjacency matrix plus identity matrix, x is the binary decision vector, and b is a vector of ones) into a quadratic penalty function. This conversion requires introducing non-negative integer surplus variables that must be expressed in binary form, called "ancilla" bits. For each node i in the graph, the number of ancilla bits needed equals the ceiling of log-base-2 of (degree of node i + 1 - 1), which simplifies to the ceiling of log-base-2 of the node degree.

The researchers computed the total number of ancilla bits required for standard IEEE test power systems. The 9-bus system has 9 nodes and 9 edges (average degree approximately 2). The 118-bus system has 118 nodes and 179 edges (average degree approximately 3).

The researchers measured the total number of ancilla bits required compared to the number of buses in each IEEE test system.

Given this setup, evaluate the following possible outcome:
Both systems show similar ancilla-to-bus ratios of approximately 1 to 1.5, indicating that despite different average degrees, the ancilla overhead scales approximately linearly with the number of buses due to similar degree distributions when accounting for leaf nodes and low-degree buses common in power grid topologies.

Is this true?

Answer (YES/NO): NO